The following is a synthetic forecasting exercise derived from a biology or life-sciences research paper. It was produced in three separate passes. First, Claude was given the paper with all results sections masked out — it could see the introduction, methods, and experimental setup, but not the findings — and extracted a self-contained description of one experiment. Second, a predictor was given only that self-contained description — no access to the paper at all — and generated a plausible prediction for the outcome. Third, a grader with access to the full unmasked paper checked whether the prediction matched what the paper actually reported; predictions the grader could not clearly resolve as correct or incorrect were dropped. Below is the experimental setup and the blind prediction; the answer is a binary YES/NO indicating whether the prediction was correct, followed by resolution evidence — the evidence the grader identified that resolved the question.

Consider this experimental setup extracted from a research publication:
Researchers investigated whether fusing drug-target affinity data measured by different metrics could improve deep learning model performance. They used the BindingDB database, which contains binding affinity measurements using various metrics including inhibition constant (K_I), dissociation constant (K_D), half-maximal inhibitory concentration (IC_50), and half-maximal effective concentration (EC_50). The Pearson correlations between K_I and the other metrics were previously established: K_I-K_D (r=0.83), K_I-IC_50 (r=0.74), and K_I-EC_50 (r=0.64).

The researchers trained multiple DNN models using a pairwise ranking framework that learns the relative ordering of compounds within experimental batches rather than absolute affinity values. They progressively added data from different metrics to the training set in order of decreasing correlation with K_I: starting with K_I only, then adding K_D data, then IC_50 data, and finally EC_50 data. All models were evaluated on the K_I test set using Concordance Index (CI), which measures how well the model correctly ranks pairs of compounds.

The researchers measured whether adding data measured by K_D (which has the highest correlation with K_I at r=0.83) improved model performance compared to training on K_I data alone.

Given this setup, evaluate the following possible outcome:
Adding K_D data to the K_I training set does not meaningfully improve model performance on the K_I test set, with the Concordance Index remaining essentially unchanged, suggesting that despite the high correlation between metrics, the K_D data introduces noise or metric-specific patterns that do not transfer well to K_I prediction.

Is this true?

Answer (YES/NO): NO